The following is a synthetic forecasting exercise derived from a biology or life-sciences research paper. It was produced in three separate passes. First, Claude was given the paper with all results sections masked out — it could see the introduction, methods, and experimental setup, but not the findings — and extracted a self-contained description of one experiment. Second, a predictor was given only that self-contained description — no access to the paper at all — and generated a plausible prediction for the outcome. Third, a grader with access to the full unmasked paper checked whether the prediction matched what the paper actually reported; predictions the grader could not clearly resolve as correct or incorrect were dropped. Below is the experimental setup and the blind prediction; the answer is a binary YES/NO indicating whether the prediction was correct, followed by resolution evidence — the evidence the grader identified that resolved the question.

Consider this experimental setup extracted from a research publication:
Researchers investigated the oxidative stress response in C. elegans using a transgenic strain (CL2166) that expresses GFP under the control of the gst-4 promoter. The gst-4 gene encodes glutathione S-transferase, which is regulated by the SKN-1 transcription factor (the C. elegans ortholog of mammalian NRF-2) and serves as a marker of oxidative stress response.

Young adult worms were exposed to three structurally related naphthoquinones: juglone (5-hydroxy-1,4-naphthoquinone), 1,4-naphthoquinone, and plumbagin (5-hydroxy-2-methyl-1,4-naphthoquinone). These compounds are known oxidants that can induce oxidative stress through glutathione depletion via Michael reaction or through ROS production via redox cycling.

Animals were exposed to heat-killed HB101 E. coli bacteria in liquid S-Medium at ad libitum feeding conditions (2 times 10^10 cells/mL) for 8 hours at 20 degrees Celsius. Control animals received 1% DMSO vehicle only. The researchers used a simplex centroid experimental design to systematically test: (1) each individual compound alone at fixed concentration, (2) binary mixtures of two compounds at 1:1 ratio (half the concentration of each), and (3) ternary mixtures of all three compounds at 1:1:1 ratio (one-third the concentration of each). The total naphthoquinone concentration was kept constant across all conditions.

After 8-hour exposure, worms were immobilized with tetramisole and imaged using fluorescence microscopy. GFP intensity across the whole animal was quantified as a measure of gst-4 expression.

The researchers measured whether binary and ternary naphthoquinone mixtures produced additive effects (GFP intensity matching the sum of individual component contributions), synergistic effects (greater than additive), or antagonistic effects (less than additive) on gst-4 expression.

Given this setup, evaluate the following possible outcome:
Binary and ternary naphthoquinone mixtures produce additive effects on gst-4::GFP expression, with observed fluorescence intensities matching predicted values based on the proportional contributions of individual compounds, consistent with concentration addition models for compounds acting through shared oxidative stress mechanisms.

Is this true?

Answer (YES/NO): NO